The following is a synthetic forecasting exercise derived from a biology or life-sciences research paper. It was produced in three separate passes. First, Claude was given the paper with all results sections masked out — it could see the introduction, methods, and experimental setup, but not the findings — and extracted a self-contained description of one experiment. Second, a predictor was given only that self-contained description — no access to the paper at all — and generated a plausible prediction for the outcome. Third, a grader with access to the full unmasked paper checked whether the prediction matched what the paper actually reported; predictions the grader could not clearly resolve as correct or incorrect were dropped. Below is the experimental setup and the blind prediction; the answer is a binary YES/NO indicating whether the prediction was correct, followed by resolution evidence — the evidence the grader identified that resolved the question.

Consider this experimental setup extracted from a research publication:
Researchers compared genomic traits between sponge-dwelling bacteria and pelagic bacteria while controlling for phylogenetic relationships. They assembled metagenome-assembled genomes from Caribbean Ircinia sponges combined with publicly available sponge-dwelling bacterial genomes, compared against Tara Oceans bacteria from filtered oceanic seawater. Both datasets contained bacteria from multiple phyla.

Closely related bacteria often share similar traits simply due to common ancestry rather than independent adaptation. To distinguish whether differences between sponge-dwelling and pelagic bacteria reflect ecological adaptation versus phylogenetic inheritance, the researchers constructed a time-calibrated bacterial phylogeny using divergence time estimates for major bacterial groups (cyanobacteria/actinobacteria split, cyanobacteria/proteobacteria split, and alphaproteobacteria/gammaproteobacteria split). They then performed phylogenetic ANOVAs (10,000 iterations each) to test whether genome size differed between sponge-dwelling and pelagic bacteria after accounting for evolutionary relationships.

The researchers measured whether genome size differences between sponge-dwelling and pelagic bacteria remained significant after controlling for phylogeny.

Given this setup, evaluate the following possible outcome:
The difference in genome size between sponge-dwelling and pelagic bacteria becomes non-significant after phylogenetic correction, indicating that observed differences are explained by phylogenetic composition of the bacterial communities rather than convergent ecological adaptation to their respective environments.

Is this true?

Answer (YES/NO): NO